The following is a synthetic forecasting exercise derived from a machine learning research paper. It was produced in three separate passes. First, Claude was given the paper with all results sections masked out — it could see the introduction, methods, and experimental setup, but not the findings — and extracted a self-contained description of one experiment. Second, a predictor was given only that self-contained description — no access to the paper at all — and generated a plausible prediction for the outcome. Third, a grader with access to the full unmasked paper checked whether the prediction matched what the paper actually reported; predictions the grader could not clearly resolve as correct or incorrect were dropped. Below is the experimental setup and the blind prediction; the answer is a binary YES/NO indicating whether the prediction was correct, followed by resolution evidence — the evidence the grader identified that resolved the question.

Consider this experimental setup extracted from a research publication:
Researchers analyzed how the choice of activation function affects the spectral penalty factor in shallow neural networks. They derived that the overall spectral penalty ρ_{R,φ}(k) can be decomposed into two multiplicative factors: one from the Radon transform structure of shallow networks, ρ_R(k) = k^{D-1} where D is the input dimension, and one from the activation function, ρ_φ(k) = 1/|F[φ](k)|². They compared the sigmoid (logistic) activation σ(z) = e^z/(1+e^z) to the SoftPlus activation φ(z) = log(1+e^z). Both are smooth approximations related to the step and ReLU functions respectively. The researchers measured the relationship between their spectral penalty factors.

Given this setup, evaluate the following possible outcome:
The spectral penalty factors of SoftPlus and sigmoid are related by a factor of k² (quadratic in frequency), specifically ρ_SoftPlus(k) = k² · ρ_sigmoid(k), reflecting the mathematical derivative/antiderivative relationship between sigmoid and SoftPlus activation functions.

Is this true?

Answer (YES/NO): YES